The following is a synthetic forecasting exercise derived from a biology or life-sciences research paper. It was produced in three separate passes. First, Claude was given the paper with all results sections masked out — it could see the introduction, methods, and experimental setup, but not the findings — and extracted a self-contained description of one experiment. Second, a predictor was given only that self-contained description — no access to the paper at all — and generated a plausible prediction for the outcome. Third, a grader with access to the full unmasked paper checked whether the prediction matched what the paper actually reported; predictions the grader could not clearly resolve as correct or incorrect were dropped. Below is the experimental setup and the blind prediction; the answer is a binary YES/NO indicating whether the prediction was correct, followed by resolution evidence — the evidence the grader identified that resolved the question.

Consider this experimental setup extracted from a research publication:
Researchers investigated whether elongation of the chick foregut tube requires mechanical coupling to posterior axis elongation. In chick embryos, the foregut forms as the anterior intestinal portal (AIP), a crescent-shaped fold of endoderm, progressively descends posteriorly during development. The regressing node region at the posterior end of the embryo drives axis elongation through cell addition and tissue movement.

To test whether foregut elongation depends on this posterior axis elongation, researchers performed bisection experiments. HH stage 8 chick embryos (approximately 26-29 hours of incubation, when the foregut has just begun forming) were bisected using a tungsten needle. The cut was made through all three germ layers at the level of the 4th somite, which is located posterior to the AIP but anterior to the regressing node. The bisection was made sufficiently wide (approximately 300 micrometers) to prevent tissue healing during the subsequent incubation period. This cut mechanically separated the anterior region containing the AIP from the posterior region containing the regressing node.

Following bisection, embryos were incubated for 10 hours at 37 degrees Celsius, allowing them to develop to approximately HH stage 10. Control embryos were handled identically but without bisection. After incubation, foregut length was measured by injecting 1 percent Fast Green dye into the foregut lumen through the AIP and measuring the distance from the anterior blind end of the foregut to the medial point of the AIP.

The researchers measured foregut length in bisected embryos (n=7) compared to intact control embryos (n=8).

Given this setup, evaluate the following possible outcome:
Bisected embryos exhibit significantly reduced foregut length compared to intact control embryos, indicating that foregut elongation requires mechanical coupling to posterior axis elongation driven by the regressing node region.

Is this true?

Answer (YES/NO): NO